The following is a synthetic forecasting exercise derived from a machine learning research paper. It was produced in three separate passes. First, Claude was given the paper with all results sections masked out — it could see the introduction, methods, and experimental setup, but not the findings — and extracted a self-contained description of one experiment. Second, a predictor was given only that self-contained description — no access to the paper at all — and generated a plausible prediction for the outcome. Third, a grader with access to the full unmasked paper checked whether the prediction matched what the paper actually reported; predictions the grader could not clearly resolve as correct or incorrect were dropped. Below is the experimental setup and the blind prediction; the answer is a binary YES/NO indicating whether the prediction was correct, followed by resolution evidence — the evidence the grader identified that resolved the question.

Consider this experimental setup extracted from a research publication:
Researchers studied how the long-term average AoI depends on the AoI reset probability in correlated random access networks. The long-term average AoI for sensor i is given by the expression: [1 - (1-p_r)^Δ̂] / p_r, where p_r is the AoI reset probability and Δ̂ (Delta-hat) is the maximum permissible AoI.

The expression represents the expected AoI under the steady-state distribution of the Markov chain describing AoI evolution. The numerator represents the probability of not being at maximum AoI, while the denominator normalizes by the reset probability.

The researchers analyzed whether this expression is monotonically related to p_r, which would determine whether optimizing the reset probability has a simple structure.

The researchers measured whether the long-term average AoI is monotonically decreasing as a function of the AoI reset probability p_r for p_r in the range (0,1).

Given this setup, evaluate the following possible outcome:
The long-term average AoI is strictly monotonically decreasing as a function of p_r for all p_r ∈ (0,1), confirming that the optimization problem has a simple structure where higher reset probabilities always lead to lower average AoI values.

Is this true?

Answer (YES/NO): NO